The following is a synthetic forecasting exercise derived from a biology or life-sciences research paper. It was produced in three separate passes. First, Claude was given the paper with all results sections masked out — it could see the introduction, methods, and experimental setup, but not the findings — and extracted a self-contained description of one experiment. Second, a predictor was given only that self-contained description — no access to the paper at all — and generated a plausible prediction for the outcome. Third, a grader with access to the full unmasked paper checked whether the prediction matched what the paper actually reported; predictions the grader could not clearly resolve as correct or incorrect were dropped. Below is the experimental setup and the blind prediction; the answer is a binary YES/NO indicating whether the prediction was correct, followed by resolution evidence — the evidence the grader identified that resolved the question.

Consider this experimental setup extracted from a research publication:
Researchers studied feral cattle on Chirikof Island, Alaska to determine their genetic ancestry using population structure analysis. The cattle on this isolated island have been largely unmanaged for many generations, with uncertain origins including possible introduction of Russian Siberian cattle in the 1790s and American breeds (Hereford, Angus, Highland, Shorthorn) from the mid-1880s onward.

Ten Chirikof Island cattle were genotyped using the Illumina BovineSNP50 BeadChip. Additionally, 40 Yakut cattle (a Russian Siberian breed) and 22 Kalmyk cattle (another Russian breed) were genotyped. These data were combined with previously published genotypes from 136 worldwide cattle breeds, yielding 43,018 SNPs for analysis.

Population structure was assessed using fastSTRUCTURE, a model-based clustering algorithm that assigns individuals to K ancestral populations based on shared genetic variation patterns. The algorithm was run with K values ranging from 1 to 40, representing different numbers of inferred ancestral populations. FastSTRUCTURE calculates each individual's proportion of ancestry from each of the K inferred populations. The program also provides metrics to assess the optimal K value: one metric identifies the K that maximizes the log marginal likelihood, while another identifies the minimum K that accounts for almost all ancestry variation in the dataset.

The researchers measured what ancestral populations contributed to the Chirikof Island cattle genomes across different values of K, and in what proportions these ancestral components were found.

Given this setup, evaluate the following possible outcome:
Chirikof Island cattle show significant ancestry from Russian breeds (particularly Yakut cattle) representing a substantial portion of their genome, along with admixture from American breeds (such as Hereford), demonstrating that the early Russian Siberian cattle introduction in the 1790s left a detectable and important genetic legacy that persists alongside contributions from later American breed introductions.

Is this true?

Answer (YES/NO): YES